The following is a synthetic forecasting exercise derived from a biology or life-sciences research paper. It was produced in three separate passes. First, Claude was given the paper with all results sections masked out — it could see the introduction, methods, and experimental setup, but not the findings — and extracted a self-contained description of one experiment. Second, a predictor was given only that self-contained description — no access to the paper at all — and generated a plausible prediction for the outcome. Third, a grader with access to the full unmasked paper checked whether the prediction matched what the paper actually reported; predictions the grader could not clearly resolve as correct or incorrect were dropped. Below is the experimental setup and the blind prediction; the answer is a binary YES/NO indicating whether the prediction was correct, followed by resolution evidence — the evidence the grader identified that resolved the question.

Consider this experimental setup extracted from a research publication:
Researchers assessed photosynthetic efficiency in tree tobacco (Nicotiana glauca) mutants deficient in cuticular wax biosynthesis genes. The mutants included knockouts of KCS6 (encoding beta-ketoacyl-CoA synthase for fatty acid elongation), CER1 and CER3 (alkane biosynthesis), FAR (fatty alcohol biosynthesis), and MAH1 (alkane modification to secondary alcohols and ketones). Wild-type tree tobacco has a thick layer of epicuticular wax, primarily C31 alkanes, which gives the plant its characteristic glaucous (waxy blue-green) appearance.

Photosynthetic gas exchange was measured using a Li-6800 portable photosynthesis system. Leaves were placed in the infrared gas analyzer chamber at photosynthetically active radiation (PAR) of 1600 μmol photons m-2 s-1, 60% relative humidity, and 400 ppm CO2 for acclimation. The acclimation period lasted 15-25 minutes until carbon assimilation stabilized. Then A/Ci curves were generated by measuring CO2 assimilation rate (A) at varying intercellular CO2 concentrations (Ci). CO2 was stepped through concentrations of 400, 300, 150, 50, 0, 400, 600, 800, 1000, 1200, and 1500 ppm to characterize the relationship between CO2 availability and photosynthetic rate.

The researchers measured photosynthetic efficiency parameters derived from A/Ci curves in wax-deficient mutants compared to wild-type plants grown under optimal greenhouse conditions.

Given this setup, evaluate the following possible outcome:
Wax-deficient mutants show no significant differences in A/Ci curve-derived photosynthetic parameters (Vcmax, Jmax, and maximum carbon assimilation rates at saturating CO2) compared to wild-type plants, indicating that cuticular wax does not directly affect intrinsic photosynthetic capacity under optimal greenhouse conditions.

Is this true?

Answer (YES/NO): NO